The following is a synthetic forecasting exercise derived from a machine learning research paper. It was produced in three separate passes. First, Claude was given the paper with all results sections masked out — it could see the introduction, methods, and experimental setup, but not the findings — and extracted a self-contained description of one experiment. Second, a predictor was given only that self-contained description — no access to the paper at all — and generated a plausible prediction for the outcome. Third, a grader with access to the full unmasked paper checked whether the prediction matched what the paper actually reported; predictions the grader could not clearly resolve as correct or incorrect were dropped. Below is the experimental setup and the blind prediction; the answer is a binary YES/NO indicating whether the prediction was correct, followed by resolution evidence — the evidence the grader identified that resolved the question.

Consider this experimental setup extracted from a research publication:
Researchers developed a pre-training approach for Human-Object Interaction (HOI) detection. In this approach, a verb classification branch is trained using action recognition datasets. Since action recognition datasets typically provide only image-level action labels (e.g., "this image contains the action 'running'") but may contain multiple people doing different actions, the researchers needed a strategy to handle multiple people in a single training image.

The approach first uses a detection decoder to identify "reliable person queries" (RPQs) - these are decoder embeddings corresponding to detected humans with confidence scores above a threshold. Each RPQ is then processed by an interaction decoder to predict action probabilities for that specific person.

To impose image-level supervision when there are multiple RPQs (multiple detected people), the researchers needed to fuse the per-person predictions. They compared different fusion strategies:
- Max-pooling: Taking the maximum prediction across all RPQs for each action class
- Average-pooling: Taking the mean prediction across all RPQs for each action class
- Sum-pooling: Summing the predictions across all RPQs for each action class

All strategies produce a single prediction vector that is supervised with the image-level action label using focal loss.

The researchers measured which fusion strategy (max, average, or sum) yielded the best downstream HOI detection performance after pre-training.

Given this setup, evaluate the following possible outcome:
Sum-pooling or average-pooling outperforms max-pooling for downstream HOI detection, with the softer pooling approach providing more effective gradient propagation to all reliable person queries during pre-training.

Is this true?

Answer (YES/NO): NO